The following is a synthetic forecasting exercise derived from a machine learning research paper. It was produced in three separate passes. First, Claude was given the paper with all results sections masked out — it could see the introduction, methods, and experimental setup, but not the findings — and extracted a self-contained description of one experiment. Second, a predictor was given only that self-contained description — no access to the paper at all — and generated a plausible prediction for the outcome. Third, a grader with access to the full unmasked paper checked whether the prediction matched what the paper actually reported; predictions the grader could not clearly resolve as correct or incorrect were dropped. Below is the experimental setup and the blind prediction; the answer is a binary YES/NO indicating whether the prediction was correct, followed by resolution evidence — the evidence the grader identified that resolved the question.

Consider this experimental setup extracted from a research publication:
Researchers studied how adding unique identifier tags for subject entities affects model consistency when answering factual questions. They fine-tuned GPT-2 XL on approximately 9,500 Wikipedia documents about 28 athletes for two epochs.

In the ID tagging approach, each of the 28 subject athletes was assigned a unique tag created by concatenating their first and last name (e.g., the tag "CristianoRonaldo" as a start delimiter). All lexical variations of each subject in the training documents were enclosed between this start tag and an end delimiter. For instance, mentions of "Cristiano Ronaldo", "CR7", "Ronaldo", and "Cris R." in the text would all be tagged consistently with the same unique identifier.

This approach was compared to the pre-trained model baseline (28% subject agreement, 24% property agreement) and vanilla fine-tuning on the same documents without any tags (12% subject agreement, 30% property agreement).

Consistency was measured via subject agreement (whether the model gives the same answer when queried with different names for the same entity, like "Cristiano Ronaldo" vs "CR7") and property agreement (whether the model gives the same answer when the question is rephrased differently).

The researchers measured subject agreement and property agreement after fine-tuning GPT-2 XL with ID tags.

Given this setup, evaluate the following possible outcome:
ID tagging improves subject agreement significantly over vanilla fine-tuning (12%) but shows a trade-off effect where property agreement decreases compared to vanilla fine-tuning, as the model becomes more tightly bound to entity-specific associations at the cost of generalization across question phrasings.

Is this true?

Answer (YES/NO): YES